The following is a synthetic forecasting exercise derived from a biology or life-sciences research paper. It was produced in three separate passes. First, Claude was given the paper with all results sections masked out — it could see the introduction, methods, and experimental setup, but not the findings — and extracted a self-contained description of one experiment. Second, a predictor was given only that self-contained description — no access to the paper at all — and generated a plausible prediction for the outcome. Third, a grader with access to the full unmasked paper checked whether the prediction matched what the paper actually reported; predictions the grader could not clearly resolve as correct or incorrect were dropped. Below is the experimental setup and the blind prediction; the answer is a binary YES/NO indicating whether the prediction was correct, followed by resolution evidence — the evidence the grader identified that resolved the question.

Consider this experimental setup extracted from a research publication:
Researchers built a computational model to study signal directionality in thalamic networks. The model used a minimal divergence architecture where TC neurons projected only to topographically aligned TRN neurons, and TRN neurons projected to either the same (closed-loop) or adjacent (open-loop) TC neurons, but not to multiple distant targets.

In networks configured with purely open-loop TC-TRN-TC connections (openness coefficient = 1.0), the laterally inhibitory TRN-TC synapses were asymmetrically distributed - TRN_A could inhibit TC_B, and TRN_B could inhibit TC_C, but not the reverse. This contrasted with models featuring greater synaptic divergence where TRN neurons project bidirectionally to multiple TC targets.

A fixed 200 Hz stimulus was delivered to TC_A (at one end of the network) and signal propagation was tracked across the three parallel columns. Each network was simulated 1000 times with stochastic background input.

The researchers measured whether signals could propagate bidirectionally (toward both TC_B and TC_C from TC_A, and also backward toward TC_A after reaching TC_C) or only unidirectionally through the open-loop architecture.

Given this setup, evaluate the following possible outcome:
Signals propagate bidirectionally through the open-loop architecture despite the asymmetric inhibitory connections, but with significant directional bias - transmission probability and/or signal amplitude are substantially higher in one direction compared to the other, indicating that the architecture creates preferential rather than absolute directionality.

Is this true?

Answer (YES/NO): NO